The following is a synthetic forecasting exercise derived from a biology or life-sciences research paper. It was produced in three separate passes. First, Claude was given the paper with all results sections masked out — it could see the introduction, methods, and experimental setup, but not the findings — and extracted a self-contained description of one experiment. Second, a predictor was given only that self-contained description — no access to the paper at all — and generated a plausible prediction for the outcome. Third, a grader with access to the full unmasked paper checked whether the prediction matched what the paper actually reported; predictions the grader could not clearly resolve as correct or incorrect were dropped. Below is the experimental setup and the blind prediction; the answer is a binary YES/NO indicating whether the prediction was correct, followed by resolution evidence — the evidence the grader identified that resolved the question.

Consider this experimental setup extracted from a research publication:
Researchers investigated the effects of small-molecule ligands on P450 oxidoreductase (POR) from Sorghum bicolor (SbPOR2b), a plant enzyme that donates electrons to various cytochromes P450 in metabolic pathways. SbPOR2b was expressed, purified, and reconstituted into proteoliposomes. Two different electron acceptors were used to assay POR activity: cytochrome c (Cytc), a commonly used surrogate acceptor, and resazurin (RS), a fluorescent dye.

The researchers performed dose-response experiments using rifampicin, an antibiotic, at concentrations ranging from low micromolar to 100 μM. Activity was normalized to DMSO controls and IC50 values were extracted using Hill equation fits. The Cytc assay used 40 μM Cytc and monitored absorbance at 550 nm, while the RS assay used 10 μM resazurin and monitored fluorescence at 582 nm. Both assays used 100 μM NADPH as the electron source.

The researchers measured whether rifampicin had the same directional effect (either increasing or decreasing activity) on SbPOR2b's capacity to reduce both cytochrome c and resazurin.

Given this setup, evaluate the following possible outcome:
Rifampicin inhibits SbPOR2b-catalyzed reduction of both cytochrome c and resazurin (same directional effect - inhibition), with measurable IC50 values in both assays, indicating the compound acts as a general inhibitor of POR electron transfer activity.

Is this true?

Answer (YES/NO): NO